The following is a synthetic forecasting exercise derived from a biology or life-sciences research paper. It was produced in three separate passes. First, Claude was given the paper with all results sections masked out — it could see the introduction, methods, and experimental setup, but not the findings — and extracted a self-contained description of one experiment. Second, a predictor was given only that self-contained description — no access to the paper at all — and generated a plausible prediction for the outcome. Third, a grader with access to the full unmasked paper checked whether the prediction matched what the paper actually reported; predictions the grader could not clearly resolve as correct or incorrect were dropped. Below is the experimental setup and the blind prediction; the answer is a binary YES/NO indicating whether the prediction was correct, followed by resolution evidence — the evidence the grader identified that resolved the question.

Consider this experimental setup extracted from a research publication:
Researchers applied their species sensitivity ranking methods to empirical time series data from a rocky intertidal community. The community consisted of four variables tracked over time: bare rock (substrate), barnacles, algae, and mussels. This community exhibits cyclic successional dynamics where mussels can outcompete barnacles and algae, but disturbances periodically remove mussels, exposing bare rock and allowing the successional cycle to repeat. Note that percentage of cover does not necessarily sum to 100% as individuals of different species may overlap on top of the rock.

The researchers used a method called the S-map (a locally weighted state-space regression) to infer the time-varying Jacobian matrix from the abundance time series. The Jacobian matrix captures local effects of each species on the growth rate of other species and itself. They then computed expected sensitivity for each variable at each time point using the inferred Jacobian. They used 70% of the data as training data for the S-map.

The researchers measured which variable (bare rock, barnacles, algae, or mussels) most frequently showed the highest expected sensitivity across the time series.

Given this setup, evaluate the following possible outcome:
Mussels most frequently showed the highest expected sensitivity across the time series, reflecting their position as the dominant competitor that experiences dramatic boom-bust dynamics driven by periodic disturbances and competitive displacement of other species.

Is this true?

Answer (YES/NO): NO